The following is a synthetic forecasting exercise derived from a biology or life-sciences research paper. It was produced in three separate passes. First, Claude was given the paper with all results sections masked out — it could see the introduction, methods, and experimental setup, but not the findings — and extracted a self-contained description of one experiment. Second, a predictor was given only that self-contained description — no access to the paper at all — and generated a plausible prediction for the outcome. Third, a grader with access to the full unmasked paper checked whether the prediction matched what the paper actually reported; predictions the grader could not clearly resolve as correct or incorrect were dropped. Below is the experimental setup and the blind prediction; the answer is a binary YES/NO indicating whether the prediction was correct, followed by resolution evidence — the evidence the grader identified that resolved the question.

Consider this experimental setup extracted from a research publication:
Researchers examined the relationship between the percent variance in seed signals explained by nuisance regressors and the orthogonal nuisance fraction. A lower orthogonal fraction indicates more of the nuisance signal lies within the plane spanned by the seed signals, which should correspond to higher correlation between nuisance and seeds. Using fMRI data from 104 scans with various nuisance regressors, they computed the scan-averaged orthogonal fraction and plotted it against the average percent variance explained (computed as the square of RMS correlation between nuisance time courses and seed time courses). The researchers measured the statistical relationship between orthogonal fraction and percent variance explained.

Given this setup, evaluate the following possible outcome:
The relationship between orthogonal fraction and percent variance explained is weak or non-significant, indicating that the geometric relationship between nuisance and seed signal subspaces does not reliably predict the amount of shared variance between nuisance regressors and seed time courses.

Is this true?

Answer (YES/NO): NO